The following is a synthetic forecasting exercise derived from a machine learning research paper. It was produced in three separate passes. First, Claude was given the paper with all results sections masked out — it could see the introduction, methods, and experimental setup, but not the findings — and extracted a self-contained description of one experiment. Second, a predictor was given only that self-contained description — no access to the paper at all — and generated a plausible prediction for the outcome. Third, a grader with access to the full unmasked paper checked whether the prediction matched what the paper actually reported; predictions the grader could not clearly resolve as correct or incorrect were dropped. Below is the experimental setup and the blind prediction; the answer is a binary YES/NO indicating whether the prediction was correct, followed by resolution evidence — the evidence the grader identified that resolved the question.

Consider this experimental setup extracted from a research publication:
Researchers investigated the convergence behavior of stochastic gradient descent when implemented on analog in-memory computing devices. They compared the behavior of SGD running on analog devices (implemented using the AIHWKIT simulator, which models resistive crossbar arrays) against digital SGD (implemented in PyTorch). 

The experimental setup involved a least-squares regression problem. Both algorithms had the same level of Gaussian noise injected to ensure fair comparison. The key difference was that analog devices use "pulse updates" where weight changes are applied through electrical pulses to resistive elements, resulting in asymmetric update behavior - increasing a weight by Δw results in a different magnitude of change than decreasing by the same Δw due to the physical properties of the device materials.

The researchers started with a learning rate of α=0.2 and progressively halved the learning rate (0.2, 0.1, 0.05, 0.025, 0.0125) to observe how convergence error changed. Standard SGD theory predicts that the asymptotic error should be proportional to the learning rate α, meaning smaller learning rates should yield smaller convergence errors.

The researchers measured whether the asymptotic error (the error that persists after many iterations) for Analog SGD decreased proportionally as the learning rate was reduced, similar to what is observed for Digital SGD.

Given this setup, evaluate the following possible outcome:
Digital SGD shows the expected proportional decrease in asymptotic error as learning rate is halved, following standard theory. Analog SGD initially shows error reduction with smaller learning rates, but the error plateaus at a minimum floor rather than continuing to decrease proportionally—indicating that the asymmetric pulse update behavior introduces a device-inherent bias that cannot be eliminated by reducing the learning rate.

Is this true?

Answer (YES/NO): NO